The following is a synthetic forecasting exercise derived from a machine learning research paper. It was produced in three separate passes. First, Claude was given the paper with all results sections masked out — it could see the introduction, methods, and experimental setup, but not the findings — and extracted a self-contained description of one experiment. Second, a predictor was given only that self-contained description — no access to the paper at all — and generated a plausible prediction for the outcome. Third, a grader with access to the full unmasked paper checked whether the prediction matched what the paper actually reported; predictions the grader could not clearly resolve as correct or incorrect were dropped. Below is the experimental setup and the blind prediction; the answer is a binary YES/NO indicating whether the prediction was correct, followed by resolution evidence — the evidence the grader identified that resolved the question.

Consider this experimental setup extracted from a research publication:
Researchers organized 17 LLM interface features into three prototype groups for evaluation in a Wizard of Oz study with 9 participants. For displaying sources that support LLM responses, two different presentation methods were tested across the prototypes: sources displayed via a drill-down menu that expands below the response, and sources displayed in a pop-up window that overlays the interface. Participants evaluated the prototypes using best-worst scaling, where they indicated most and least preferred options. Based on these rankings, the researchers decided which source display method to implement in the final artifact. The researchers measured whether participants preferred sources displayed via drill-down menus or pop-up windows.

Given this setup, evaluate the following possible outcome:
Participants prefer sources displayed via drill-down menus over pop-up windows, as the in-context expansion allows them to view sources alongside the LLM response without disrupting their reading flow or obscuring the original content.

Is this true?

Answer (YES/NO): YES